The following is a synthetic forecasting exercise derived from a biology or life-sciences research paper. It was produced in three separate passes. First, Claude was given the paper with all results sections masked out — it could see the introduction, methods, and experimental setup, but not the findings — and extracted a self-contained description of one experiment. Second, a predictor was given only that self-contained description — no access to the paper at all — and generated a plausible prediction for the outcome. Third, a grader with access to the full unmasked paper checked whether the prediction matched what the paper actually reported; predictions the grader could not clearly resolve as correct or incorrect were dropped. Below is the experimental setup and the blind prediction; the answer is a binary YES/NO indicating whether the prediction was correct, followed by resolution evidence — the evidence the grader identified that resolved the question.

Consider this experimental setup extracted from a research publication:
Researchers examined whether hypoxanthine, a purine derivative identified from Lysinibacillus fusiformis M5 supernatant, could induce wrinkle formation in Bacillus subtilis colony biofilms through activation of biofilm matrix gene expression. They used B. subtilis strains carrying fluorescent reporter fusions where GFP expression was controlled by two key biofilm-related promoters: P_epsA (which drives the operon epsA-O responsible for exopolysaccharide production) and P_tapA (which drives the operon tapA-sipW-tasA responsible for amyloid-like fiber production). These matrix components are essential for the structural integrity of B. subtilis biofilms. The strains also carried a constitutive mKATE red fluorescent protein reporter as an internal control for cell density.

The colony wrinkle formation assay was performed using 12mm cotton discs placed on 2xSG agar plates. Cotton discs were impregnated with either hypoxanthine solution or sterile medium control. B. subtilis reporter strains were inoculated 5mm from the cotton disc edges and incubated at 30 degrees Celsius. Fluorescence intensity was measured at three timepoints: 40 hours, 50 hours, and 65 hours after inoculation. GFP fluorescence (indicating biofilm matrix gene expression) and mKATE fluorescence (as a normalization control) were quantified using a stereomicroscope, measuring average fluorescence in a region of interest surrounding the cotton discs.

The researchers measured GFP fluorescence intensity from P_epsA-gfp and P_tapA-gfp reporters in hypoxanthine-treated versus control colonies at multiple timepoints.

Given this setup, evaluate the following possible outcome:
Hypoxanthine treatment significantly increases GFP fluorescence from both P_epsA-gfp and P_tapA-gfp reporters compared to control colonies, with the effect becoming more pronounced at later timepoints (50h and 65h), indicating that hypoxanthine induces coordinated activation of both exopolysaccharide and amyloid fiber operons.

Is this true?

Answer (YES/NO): NO